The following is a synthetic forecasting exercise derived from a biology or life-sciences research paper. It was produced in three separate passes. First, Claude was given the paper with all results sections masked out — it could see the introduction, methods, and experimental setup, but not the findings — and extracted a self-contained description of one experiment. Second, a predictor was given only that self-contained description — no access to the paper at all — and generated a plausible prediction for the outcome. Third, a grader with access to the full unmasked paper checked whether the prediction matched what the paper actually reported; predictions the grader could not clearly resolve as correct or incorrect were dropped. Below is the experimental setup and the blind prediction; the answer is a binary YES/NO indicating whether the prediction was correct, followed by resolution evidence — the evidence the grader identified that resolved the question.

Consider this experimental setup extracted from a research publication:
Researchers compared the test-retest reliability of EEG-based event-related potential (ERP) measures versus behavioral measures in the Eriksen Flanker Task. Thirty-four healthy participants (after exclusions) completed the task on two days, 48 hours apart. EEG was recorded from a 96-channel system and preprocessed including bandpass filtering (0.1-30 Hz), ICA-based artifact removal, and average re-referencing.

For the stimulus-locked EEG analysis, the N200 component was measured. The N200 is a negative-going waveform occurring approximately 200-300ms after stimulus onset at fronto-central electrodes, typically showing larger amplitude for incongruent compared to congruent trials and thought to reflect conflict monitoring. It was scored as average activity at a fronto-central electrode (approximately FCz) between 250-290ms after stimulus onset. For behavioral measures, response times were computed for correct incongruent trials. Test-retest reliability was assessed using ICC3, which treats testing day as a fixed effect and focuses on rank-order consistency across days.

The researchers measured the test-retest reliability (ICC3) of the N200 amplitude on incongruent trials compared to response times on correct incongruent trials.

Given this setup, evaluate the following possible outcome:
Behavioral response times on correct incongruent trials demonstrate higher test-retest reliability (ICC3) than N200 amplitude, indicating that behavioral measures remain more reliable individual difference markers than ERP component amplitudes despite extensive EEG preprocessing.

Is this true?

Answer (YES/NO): NO